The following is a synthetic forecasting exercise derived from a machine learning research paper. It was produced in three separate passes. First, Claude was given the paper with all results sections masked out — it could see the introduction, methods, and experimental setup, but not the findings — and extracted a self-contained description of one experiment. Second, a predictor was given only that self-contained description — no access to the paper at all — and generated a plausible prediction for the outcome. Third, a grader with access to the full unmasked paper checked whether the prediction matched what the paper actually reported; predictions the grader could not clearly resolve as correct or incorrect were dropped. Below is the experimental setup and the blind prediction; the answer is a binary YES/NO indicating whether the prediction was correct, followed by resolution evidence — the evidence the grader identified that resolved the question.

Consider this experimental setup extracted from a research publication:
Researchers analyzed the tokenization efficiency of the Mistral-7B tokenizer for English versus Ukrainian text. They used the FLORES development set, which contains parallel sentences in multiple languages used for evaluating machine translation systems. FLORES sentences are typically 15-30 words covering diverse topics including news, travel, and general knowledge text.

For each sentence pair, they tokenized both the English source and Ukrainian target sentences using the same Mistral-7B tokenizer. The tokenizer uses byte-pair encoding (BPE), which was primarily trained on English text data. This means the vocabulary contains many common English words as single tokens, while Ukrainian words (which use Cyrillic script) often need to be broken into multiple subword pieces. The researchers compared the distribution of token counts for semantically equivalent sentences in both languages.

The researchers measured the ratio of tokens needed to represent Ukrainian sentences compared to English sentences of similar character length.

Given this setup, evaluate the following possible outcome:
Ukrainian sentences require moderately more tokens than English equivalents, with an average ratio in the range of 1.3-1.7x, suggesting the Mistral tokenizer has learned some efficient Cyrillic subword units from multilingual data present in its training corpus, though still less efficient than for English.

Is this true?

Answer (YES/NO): NO